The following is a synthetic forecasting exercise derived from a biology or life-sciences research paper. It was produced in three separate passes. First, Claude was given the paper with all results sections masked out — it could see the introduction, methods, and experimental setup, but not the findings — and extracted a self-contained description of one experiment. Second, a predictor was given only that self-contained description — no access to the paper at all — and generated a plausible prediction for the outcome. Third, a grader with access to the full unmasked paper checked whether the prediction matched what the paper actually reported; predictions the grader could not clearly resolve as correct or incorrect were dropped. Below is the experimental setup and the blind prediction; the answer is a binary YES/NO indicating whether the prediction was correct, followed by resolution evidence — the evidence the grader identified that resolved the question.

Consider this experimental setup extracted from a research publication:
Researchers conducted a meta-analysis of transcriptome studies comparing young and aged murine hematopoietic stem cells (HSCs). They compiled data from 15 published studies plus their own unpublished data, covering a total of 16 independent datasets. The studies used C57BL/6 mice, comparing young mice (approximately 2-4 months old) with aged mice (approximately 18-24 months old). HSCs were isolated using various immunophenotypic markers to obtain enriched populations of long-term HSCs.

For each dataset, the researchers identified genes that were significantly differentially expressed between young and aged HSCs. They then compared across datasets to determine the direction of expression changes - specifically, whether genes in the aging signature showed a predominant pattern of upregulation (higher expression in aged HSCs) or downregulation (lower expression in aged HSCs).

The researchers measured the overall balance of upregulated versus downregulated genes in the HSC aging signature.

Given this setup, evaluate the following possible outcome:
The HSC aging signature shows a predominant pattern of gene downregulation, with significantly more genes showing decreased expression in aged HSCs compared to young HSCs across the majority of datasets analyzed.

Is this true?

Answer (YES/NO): NO